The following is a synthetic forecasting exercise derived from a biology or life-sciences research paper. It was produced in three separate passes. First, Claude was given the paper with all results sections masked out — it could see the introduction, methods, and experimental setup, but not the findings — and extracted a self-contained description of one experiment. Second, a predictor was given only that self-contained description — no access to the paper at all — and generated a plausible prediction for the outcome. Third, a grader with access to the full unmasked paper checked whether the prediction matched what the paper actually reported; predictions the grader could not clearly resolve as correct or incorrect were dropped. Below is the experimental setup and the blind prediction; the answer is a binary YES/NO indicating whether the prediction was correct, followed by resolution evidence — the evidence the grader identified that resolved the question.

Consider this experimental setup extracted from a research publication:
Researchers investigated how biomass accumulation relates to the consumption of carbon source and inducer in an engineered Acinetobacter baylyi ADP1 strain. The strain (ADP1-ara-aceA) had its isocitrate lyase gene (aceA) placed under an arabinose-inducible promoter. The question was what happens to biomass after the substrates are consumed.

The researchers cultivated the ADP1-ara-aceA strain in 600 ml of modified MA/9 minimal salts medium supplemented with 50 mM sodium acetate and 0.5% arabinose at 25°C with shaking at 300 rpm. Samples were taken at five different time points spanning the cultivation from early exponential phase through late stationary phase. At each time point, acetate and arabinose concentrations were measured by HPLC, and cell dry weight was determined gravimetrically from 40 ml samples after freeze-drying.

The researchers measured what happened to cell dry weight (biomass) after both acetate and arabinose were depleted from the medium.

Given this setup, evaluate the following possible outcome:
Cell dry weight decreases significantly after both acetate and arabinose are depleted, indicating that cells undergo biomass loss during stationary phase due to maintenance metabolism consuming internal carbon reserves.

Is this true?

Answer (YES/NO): NO